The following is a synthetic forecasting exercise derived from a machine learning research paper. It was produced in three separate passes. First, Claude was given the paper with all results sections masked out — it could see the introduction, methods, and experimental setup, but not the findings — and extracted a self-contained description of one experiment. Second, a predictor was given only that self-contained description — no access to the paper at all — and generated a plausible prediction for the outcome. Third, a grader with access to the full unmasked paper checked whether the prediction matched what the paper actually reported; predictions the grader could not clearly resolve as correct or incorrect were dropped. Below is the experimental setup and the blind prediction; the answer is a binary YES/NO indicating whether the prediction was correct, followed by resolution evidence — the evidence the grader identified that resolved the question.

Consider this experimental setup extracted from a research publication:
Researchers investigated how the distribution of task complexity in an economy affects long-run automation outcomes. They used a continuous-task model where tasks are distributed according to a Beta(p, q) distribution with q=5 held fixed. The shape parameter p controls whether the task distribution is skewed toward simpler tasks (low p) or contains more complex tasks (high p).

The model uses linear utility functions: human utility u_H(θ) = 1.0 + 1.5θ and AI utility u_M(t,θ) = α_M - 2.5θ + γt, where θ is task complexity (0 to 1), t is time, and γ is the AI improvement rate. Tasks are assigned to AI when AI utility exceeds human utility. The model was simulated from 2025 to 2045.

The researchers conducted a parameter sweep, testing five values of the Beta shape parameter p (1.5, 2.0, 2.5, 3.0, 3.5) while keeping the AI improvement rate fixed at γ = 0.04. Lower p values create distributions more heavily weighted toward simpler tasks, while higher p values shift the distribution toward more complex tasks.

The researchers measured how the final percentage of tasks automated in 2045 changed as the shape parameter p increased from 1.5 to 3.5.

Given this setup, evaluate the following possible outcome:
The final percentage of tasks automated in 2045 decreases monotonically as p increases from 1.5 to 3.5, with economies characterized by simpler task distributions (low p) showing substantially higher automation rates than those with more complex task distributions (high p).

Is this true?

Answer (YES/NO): YES